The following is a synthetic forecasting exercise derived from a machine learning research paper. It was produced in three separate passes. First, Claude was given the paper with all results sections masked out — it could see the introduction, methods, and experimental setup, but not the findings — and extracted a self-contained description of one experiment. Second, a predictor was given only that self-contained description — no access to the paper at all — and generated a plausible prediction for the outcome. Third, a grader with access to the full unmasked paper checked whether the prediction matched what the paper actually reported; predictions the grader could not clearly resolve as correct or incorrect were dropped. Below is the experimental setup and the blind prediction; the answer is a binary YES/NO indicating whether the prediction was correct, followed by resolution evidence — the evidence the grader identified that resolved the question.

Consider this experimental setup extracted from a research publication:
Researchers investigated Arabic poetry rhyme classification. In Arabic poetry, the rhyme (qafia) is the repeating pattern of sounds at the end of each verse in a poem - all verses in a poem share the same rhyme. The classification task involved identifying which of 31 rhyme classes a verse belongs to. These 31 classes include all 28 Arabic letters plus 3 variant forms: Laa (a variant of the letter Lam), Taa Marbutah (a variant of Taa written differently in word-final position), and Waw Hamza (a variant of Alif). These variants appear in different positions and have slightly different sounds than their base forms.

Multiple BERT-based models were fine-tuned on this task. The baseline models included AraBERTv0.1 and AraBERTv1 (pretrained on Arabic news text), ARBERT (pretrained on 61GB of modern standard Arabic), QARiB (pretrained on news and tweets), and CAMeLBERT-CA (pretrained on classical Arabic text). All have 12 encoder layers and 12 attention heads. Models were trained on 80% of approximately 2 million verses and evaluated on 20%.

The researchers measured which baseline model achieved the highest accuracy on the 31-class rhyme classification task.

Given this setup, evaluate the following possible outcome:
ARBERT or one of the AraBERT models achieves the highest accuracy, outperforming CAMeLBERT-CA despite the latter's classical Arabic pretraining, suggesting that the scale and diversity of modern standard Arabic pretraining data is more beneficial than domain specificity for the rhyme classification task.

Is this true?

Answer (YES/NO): NO